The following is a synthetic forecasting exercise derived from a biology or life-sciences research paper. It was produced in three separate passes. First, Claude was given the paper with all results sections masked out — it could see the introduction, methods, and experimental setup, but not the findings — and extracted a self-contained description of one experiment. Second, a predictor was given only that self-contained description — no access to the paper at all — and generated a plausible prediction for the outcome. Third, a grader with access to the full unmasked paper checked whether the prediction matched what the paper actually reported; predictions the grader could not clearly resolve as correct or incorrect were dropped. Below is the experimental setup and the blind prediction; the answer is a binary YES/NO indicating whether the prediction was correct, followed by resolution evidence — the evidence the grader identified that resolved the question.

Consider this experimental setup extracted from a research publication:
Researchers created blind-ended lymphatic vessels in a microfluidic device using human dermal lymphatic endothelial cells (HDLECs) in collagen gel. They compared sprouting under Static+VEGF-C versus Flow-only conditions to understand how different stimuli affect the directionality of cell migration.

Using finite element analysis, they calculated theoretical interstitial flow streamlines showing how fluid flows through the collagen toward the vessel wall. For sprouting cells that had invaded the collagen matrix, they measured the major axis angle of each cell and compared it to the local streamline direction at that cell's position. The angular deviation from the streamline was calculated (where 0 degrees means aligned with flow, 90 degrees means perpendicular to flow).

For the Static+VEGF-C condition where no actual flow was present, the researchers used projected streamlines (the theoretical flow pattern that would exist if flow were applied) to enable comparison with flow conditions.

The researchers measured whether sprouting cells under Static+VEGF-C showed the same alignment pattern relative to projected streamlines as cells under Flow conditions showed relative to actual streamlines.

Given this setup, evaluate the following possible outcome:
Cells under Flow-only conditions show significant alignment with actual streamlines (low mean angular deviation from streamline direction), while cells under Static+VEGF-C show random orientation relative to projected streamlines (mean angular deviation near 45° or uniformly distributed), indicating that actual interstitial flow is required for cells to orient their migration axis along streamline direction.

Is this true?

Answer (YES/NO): YES